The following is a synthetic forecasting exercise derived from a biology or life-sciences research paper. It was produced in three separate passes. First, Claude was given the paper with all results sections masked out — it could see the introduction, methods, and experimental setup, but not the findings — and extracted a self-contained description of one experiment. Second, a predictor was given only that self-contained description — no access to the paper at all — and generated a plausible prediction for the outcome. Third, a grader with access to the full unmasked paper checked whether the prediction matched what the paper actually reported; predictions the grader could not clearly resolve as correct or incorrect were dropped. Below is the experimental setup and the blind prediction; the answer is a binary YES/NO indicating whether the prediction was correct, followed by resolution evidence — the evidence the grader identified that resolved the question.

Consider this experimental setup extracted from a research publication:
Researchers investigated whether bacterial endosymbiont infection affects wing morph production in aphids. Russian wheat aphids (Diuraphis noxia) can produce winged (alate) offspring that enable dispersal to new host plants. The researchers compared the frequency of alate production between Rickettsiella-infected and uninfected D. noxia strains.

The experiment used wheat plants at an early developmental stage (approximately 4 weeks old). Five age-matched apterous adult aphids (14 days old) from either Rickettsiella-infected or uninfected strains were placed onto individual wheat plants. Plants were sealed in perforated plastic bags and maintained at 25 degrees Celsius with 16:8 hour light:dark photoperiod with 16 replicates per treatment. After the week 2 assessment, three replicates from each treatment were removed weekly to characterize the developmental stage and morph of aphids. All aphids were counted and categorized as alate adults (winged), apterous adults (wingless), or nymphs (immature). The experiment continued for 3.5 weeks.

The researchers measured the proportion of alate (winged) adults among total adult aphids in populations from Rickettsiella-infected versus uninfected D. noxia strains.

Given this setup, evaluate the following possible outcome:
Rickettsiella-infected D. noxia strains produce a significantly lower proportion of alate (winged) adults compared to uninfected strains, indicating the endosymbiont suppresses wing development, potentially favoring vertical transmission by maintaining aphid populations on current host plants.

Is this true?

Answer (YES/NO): YES